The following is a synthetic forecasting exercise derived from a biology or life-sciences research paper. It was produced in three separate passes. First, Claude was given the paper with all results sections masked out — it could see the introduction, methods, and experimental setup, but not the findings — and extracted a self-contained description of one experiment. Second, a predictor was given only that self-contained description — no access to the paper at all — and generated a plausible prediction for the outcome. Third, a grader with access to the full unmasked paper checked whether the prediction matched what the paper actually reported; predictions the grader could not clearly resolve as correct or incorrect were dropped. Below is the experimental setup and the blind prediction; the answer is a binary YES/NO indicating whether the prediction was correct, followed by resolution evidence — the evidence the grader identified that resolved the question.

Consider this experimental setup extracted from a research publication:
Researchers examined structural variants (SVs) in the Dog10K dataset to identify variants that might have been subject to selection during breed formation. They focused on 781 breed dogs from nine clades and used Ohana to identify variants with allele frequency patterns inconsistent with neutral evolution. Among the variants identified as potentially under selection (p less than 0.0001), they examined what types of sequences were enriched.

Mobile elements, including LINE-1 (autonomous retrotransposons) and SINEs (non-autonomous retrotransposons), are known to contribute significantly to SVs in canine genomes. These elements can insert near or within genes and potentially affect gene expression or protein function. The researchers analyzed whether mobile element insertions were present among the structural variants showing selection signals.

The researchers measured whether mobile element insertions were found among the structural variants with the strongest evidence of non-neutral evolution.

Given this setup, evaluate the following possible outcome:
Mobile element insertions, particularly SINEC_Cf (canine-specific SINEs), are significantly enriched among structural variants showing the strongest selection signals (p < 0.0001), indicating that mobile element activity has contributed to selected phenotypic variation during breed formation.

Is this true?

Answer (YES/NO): NO